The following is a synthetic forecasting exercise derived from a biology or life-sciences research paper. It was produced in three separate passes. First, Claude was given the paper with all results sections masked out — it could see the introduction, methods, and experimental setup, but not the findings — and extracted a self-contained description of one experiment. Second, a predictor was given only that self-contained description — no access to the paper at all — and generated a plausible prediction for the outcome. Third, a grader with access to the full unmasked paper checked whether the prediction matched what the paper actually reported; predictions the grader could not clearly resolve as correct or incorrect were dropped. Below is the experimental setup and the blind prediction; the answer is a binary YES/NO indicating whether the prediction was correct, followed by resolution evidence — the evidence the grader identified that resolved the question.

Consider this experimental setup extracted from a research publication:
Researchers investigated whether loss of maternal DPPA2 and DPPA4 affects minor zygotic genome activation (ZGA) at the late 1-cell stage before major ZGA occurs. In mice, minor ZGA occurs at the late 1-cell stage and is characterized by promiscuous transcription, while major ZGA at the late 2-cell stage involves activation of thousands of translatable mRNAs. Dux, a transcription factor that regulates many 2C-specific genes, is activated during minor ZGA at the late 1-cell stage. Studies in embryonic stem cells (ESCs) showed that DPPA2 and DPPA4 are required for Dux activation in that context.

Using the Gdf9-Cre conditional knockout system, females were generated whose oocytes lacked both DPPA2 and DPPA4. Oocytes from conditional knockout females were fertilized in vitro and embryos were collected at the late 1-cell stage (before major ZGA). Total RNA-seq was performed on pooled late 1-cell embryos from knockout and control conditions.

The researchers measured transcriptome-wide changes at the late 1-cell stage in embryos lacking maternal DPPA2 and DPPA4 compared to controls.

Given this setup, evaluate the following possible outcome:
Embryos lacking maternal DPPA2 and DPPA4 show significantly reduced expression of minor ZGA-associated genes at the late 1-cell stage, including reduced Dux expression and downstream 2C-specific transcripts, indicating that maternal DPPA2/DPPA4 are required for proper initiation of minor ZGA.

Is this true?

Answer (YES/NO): NO